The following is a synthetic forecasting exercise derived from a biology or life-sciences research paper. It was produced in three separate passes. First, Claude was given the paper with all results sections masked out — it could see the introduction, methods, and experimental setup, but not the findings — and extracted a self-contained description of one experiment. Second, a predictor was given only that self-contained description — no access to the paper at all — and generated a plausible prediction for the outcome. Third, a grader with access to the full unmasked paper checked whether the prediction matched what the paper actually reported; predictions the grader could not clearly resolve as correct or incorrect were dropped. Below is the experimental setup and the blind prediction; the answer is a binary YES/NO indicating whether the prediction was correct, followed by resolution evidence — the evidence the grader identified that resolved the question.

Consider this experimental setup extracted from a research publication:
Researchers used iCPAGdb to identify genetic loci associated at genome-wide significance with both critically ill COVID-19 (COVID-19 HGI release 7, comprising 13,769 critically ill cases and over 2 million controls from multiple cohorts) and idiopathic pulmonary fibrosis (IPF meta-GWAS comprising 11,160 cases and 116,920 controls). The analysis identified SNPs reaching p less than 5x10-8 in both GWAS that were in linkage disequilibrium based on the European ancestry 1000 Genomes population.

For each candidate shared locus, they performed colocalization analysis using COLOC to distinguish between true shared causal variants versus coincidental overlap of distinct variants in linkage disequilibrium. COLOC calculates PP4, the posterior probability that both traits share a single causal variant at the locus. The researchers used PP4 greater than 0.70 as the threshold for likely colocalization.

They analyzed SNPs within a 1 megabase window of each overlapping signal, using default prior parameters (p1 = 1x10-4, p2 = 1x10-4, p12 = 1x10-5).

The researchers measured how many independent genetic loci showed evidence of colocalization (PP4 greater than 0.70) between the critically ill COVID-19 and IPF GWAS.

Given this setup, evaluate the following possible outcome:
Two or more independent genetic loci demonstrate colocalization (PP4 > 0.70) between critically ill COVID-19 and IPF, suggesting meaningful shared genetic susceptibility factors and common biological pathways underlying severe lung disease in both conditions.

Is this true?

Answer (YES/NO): YES